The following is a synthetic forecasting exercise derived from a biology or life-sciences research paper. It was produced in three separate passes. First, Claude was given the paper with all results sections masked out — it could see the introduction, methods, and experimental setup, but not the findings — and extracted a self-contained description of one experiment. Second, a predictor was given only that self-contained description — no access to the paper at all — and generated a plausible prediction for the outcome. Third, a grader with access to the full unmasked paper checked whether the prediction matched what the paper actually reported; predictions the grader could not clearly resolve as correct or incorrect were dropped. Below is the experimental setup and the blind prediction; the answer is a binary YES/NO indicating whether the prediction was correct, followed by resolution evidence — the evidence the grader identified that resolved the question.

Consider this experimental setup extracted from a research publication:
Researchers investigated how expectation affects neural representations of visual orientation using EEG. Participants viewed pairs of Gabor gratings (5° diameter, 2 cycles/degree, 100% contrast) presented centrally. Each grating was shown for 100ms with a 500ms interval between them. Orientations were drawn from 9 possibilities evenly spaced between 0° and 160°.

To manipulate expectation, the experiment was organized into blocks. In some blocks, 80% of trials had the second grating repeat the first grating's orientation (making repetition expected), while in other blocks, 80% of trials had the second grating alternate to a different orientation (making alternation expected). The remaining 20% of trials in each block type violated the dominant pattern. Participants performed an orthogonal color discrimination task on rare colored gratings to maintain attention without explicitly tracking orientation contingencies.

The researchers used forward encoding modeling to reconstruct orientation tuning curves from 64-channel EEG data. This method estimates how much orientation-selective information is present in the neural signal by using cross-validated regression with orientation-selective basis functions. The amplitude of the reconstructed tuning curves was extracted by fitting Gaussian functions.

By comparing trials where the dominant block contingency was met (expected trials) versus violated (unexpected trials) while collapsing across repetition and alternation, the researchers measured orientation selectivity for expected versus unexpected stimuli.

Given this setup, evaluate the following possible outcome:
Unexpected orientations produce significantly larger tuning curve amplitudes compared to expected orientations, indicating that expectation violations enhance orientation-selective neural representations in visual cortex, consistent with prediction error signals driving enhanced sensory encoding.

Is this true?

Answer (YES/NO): YES